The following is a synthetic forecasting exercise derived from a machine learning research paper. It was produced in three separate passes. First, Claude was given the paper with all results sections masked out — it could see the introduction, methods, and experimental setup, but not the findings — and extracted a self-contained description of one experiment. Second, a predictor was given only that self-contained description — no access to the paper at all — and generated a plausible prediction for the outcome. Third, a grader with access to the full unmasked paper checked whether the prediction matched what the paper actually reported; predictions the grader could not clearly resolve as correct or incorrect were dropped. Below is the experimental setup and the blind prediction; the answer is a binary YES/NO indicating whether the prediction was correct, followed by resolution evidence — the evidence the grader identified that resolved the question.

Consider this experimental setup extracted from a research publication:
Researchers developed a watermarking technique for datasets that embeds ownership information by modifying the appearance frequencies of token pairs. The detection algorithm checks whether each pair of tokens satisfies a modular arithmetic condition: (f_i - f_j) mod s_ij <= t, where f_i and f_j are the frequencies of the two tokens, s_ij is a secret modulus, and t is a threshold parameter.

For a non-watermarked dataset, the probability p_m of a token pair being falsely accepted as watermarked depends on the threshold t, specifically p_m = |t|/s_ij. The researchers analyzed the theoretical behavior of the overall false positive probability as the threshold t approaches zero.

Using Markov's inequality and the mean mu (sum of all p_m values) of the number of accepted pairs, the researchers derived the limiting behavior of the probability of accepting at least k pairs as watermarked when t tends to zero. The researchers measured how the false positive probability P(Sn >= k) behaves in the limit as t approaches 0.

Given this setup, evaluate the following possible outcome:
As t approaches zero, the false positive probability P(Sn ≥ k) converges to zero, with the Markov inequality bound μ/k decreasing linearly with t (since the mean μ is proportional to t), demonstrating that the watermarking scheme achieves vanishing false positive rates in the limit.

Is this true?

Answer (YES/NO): YES